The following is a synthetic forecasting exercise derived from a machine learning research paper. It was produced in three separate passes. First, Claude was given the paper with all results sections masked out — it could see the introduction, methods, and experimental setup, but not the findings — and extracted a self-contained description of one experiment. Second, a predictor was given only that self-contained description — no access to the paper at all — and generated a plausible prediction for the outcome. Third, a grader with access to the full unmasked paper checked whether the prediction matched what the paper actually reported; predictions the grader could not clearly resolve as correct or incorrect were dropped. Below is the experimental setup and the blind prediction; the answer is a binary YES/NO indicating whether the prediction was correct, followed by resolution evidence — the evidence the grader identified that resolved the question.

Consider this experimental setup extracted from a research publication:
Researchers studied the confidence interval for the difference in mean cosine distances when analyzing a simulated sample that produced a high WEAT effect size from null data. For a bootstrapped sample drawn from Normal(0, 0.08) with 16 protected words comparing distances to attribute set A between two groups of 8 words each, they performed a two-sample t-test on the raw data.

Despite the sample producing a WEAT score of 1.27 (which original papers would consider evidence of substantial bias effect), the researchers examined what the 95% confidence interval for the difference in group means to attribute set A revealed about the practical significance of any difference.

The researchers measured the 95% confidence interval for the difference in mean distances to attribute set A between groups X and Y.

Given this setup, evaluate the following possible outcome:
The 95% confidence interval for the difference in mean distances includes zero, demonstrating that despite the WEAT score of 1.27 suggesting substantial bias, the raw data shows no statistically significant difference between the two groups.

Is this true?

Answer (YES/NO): NO